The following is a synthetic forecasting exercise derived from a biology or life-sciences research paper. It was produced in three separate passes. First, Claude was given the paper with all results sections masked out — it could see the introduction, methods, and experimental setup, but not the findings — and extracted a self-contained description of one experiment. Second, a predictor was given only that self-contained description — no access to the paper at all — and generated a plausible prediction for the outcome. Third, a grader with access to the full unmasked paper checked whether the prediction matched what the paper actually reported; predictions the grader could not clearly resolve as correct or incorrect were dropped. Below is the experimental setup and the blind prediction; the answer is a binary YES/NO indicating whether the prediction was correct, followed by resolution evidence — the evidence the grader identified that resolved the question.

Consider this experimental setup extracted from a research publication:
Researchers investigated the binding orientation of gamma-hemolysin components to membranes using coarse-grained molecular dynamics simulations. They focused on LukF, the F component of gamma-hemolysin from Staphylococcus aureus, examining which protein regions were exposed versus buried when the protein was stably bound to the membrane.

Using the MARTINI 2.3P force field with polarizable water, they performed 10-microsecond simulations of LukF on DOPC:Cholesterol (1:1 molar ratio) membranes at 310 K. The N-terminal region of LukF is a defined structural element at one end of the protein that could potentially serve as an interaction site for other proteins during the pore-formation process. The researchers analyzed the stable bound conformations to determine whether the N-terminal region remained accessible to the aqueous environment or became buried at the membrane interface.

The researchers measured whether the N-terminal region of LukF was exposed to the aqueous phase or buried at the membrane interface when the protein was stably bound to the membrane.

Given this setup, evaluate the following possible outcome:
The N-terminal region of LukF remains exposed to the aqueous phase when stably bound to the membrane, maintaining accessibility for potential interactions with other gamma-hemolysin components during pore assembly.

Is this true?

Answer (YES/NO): YES